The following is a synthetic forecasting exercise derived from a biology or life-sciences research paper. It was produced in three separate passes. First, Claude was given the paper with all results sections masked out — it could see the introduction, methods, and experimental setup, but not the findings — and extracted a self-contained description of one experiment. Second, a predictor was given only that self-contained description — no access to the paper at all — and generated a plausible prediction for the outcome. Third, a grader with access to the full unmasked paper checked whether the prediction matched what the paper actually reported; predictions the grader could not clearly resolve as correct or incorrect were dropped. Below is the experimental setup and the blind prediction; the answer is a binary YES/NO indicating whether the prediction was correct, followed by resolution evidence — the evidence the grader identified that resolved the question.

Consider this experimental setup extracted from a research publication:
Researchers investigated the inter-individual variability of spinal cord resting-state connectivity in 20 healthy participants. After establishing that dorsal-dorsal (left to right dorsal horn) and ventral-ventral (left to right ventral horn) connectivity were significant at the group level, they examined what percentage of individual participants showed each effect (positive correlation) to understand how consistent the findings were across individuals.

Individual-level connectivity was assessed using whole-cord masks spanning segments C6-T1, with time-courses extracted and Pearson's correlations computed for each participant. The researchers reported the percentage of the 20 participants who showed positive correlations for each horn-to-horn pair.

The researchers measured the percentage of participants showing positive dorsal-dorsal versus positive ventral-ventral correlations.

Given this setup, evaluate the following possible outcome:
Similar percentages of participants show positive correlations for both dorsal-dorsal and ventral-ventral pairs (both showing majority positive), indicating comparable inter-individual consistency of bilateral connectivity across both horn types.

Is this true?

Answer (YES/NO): YES